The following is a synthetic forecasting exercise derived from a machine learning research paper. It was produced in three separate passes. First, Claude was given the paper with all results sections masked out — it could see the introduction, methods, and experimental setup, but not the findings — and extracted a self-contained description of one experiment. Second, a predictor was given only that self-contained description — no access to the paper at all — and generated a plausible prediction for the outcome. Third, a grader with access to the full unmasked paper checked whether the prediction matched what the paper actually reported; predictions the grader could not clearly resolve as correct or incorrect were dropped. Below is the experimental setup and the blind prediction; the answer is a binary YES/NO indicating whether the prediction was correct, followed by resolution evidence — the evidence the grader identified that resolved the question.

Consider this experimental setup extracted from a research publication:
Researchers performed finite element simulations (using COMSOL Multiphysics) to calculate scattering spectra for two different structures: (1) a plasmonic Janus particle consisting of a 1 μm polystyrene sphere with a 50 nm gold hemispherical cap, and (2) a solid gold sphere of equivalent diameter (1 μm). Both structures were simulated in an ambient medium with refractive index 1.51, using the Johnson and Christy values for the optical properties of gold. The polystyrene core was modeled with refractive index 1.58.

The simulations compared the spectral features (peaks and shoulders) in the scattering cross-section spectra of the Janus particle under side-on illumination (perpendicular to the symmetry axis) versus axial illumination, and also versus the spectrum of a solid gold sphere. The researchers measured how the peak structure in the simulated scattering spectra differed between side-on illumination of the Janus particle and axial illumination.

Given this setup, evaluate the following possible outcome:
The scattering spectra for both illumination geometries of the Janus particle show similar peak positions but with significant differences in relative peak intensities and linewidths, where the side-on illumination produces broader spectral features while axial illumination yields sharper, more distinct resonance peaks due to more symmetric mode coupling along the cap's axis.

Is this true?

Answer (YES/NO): NO